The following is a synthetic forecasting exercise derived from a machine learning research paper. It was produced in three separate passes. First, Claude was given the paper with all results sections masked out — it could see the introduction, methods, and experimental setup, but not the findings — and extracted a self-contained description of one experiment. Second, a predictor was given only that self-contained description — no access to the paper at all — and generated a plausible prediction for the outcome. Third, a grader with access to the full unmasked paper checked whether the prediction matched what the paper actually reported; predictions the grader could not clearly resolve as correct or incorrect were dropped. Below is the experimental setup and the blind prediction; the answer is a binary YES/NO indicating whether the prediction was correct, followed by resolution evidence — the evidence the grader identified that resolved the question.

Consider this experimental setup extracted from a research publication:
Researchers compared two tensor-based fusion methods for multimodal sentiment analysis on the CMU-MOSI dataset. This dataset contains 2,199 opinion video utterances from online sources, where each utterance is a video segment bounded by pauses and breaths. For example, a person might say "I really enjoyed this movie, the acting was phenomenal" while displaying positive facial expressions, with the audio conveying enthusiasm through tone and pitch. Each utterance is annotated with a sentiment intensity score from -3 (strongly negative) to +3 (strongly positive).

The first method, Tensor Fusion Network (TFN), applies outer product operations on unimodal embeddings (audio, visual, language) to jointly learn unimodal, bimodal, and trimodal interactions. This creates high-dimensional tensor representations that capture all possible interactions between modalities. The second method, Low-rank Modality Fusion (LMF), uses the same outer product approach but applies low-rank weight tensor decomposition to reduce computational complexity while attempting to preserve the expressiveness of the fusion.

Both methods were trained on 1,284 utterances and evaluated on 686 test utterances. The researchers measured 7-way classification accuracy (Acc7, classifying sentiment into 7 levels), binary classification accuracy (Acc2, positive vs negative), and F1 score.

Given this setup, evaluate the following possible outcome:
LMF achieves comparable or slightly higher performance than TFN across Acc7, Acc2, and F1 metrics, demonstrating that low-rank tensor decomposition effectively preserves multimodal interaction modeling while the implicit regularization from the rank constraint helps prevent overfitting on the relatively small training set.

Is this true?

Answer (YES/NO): NO